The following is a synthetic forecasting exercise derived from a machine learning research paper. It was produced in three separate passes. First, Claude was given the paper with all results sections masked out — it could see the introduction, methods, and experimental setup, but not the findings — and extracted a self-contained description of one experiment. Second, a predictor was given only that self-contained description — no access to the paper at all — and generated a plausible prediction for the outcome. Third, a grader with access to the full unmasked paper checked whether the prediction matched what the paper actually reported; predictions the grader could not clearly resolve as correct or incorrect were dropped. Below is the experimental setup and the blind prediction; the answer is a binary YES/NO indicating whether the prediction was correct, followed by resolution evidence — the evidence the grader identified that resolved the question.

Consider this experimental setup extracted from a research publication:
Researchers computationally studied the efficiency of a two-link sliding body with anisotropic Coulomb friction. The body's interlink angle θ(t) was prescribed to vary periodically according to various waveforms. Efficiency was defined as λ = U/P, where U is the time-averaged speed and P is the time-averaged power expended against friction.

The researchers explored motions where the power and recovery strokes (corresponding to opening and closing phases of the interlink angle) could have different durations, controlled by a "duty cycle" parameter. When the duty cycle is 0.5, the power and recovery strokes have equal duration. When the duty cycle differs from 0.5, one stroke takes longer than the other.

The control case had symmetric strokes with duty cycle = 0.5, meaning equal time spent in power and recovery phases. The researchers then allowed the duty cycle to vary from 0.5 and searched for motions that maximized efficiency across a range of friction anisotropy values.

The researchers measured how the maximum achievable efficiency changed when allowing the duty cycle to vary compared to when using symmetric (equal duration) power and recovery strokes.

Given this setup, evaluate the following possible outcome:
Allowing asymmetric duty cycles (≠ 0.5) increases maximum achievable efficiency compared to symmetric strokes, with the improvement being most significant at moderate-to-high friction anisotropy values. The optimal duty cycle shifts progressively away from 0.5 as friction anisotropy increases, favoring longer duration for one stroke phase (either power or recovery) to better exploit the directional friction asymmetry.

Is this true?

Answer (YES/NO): NO